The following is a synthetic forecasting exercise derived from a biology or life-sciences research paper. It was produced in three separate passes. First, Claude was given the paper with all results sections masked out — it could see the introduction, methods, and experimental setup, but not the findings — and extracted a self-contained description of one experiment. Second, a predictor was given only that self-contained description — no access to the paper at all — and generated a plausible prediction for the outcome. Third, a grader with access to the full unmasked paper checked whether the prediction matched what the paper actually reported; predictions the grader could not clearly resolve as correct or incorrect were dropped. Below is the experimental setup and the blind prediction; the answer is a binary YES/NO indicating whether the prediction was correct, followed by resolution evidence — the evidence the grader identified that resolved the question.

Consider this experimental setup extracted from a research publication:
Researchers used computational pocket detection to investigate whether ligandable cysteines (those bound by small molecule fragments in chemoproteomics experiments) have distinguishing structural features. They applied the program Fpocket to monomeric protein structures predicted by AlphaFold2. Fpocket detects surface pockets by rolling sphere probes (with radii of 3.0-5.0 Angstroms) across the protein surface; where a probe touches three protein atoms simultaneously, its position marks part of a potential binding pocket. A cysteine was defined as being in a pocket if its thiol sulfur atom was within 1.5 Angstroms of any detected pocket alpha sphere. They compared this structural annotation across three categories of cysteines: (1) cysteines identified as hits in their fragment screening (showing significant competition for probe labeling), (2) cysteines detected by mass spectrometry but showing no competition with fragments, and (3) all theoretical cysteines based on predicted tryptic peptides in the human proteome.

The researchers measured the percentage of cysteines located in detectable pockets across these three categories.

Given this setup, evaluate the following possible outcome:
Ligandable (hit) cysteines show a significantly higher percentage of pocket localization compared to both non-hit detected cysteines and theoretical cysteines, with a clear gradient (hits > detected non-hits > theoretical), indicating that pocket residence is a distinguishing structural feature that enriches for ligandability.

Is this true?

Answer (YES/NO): NO